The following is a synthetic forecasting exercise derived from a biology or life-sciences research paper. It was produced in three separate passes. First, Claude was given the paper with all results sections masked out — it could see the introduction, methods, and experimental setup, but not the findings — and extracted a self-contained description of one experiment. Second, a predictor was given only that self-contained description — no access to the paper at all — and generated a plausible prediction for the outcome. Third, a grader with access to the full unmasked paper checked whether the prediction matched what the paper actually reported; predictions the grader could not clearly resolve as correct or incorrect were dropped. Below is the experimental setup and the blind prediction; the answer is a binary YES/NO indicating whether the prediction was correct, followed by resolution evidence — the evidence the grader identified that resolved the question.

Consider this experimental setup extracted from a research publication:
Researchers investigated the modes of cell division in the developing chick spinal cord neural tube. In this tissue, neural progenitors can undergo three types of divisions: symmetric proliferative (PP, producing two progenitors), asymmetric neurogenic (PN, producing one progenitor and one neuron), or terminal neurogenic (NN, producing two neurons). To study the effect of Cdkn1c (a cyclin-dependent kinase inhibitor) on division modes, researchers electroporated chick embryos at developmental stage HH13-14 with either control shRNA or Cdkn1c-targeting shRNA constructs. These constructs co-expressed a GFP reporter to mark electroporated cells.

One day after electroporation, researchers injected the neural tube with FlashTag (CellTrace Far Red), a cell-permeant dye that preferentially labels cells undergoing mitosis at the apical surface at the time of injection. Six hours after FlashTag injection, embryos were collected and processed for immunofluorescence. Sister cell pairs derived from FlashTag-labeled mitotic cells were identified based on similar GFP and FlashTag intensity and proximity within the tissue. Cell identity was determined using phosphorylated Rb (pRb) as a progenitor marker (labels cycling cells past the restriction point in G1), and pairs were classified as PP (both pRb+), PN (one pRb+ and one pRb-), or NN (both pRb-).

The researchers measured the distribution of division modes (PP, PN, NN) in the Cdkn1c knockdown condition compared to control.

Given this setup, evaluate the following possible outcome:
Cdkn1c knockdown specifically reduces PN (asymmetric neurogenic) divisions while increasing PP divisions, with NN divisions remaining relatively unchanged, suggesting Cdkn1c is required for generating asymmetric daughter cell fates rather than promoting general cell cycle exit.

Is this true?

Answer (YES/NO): NO